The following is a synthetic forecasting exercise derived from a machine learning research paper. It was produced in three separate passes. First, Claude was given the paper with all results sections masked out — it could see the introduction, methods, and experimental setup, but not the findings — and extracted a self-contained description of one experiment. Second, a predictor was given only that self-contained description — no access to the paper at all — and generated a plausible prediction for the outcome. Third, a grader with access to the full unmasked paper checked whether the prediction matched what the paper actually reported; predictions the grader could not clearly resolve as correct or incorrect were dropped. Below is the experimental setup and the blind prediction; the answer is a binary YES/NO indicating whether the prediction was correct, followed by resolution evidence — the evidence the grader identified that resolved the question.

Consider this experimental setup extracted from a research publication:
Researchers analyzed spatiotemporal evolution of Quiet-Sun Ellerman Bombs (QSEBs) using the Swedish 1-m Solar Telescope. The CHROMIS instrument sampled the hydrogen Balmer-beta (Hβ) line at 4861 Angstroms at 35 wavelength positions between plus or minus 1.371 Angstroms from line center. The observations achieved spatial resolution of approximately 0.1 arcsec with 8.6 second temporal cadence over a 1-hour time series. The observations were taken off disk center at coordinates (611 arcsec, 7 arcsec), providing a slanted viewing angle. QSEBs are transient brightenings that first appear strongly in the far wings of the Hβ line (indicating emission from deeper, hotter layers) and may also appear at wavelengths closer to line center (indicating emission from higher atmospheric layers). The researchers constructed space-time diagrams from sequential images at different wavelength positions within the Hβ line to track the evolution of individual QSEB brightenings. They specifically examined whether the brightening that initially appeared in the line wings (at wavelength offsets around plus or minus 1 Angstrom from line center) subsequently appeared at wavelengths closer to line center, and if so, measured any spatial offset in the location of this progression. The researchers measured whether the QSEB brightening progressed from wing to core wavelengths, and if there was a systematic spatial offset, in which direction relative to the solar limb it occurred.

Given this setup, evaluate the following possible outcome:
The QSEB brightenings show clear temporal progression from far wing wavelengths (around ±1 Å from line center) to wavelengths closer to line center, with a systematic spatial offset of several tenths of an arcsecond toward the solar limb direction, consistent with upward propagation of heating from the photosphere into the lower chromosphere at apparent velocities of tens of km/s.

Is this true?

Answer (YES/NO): NO